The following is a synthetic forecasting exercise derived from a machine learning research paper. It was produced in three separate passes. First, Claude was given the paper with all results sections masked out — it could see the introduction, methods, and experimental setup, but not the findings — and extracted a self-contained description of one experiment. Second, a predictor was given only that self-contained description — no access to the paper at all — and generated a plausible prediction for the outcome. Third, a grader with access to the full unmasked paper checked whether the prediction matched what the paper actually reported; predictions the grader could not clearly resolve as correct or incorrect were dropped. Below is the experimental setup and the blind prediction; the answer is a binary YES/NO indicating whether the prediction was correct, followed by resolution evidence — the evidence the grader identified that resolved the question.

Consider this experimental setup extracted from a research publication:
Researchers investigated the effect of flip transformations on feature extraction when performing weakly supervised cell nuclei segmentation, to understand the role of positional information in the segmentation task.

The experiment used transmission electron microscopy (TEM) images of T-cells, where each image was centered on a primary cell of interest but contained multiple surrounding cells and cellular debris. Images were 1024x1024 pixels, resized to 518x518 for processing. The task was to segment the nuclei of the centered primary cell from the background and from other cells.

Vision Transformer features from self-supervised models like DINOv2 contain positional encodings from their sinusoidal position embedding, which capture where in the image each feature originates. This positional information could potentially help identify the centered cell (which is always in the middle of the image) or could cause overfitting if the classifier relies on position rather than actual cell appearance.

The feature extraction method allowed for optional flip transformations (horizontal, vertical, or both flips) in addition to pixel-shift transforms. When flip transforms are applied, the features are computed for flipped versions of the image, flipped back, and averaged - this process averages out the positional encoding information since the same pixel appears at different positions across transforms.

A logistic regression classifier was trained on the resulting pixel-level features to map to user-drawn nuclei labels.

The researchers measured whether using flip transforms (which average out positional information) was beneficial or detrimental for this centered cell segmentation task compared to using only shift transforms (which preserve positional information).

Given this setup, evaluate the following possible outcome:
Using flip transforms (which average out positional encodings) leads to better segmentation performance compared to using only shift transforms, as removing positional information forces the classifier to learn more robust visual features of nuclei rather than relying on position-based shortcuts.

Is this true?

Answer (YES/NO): NO